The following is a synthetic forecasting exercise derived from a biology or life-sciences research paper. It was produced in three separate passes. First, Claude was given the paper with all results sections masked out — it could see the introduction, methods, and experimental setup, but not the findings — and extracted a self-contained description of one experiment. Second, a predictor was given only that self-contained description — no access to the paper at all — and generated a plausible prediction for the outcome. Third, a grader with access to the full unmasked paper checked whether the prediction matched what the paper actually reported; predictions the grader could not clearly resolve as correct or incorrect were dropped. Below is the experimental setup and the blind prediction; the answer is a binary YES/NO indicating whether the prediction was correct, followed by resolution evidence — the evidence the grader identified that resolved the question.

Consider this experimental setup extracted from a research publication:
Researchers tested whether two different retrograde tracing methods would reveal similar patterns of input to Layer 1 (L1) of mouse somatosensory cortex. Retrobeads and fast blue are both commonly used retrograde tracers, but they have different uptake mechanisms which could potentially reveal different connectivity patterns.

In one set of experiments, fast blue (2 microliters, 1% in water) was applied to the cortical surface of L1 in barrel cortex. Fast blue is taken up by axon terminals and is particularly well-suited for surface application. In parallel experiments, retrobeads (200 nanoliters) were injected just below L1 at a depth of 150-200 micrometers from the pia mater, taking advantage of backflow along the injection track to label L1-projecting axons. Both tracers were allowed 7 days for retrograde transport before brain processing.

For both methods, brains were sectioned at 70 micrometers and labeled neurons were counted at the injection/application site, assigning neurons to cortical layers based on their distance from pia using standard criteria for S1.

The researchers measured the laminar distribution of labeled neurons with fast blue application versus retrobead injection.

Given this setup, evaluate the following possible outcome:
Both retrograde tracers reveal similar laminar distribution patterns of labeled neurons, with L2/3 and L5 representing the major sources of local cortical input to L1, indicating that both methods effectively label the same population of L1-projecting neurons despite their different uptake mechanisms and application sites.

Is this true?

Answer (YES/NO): YES